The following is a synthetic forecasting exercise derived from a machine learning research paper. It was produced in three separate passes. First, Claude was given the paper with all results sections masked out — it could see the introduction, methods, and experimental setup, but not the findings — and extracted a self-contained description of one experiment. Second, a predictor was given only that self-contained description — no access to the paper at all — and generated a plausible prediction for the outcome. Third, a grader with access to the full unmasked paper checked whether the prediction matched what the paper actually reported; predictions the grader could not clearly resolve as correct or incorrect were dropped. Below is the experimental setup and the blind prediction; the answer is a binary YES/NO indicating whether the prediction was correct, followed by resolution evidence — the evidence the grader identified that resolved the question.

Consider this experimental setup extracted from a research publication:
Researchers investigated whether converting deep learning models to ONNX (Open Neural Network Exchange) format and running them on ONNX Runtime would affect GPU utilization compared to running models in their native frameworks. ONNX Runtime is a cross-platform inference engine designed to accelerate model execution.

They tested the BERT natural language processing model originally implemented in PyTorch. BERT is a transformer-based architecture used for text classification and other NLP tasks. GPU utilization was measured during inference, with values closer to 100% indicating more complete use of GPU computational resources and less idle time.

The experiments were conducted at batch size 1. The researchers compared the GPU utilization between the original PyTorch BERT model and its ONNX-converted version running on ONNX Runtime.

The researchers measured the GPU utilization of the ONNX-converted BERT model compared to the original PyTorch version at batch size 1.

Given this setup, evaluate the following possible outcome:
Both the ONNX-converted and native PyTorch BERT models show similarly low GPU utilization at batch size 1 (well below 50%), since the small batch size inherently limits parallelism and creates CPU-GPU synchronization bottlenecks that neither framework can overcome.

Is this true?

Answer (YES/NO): NO